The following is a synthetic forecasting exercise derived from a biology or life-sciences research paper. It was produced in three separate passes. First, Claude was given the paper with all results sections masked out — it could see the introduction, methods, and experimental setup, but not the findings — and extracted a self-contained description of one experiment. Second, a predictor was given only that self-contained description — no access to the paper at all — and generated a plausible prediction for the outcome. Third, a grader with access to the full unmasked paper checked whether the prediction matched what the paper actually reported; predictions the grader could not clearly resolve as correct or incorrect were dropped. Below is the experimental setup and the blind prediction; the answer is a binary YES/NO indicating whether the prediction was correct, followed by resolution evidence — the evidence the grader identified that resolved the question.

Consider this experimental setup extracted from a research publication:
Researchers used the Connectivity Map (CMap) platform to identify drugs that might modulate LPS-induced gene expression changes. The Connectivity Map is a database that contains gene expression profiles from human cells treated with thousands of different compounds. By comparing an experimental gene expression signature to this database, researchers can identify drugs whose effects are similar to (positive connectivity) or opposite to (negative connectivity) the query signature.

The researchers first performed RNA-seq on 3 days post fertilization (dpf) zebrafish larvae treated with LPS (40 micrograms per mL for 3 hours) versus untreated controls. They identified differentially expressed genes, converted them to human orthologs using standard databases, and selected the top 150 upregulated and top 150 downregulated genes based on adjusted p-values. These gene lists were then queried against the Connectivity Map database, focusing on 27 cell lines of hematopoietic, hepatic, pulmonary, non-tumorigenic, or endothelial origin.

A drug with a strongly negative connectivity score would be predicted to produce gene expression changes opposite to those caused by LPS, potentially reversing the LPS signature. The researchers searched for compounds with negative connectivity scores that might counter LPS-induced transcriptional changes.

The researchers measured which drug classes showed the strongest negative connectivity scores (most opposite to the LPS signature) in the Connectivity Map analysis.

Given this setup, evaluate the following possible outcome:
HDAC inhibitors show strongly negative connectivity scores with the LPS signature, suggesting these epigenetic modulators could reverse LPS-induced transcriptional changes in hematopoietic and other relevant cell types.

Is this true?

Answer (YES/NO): NO